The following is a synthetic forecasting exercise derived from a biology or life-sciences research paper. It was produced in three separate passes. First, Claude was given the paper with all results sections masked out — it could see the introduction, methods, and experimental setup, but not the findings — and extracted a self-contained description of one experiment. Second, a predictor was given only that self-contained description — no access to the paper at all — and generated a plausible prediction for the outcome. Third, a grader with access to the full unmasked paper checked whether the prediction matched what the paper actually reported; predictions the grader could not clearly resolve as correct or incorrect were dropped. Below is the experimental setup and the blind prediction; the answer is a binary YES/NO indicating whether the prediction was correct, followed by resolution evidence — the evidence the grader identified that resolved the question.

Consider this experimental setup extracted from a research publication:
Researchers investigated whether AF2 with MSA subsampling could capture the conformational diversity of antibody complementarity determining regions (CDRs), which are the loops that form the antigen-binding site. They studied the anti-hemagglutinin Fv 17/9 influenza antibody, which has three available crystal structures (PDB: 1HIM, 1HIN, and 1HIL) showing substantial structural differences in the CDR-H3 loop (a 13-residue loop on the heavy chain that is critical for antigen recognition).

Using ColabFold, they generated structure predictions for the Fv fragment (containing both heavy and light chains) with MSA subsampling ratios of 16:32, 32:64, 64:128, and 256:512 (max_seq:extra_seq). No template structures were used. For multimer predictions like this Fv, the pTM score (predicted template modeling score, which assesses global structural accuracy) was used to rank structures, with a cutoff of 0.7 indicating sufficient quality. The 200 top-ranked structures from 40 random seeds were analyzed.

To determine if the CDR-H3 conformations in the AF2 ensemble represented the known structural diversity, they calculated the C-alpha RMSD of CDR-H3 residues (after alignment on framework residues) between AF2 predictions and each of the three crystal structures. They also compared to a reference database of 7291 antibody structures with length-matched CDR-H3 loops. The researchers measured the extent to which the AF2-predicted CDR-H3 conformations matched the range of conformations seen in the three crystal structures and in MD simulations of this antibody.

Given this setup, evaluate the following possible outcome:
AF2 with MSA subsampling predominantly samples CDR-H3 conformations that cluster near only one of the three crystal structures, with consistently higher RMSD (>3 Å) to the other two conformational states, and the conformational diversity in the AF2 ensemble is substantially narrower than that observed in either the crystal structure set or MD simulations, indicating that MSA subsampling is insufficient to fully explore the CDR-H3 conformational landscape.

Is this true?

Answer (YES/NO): NO